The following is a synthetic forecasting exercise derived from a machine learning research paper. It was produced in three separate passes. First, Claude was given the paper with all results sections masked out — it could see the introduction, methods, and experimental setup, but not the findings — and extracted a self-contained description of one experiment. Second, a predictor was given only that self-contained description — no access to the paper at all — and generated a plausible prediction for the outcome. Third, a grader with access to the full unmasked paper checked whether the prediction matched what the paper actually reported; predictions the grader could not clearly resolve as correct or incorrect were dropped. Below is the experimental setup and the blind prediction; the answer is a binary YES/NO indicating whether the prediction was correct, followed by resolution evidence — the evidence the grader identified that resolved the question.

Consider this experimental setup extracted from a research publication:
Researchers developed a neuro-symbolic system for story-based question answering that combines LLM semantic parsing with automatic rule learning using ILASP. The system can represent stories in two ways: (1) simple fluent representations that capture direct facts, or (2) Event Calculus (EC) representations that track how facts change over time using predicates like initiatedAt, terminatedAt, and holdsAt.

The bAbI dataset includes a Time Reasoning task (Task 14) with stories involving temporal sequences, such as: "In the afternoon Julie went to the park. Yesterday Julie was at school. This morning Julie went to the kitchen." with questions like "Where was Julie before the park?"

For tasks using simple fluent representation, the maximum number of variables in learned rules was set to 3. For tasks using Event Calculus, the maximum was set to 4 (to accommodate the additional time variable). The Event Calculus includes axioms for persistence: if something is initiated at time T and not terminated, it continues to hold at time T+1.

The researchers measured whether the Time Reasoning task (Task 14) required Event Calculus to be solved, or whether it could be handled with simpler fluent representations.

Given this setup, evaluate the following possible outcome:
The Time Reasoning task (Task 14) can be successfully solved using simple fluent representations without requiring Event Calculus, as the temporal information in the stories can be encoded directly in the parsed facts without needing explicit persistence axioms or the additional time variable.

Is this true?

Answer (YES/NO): YES